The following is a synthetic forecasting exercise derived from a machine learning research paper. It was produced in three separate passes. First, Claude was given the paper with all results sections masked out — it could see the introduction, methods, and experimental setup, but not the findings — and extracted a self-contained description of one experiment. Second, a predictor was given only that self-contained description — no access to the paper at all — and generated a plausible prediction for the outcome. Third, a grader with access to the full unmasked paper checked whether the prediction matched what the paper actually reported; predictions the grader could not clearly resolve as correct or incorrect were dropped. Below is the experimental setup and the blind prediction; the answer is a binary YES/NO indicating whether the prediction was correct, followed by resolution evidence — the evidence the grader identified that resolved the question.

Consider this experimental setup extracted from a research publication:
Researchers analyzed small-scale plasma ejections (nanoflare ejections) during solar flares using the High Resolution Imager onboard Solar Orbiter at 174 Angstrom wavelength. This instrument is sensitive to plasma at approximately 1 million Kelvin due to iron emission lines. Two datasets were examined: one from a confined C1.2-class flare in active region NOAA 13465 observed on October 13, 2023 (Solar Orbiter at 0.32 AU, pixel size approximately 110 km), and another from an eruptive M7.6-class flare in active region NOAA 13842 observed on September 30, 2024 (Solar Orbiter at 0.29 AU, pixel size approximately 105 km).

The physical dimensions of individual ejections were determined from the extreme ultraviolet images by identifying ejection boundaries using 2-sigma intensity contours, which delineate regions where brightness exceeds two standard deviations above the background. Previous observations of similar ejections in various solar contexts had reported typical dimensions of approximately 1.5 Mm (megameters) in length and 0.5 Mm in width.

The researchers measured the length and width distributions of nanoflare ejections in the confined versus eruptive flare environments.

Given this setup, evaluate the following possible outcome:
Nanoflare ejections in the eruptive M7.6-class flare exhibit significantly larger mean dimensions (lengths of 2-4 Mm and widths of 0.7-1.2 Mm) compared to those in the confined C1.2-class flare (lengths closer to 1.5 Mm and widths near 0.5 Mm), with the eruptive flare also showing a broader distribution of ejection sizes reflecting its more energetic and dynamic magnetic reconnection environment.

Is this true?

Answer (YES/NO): NO